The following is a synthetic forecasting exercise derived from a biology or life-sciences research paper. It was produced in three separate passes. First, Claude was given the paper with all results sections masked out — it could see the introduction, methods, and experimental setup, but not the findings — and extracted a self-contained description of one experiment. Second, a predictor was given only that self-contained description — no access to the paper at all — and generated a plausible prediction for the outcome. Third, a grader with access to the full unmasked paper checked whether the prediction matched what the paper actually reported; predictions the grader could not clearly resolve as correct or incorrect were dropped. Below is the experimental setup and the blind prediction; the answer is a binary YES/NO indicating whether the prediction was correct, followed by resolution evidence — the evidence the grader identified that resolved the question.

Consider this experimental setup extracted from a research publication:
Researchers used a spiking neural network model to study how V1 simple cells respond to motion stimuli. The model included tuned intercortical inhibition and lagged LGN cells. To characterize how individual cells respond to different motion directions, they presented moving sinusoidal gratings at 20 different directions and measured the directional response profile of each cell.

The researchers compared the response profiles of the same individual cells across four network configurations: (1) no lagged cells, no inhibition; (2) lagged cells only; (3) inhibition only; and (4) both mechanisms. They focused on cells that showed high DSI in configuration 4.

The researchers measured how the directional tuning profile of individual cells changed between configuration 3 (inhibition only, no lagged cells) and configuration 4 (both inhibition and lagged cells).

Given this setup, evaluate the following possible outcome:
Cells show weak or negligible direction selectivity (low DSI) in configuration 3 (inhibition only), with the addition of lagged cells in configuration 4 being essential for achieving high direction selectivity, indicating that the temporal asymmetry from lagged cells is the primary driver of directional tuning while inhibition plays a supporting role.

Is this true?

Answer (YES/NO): NO